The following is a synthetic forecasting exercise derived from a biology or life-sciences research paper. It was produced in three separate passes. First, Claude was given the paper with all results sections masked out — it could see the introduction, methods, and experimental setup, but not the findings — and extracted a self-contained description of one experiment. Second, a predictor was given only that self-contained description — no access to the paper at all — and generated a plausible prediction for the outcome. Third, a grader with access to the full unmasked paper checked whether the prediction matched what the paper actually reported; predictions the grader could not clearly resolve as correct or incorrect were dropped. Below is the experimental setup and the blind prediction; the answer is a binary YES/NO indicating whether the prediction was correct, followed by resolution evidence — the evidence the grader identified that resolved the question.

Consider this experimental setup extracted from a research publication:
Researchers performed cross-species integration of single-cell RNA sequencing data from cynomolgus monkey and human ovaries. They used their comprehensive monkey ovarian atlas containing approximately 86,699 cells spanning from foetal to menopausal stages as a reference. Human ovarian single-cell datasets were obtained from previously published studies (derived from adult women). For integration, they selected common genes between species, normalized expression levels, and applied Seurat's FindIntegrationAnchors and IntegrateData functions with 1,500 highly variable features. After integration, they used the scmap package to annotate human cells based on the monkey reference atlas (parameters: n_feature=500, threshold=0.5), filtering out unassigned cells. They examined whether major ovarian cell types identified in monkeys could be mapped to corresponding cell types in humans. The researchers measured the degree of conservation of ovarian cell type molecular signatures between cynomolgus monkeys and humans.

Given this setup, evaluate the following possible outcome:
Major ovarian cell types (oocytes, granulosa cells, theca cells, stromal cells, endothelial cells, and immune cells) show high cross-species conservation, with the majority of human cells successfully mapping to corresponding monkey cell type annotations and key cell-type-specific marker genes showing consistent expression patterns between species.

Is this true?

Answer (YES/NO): YES